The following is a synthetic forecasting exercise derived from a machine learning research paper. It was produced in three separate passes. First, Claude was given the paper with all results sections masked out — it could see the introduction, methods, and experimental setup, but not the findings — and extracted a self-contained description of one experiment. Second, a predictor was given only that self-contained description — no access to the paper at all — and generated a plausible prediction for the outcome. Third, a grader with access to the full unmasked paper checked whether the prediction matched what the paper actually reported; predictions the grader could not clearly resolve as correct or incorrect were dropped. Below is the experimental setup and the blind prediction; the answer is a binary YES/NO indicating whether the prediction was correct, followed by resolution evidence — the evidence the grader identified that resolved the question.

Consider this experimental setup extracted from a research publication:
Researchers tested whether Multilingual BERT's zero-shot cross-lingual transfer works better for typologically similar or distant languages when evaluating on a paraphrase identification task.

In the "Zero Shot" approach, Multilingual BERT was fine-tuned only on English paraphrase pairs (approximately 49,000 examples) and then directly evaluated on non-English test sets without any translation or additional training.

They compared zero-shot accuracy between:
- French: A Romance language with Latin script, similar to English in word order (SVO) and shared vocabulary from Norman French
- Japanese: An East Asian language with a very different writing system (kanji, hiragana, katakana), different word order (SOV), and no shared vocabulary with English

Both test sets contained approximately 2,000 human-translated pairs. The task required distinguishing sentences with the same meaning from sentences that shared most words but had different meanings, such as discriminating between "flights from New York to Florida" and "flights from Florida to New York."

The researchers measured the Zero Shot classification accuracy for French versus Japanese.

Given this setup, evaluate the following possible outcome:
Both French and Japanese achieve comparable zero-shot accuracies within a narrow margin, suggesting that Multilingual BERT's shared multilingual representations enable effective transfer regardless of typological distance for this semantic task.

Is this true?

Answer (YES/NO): NO